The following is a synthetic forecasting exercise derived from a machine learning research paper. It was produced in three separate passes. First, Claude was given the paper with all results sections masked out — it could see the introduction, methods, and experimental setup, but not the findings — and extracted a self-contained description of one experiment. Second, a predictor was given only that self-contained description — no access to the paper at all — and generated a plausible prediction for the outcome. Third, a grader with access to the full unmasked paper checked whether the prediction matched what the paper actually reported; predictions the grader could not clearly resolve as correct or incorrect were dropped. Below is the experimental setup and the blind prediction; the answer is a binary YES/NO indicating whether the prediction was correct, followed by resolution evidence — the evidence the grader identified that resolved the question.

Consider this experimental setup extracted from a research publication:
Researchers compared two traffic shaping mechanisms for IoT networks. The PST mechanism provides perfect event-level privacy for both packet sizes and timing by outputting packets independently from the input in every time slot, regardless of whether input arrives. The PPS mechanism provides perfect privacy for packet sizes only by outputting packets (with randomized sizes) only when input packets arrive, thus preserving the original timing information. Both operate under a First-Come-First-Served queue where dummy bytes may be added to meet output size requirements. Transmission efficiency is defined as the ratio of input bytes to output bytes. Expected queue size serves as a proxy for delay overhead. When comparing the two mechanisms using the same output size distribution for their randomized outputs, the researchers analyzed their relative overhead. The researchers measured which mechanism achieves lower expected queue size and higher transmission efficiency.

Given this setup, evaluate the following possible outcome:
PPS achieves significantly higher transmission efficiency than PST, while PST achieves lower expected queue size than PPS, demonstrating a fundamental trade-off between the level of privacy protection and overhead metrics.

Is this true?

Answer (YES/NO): NO